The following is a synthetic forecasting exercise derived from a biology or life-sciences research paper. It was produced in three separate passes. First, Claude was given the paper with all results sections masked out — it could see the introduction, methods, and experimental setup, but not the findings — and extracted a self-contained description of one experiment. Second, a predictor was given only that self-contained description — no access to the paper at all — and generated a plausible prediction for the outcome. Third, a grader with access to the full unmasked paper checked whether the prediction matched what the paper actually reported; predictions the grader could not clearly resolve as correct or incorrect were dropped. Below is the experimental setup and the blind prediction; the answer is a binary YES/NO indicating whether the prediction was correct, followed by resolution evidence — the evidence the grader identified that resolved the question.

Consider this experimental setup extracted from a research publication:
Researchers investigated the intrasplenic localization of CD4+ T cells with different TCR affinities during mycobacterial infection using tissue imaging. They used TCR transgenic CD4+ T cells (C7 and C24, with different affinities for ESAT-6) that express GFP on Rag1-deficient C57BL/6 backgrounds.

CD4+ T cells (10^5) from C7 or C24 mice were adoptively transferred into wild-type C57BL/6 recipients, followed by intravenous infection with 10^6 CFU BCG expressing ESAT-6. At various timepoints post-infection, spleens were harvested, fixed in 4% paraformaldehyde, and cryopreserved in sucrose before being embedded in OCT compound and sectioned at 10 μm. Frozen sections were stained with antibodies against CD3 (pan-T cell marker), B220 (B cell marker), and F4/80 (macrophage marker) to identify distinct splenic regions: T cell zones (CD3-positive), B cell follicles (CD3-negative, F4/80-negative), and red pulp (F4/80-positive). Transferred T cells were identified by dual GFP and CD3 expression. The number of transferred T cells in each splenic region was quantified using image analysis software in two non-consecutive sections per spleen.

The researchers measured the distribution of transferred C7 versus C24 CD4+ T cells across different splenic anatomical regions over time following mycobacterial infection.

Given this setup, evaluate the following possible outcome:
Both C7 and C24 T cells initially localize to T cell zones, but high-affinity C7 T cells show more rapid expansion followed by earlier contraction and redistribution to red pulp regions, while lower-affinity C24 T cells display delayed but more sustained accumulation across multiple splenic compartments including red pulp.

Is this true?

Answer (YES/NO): NO